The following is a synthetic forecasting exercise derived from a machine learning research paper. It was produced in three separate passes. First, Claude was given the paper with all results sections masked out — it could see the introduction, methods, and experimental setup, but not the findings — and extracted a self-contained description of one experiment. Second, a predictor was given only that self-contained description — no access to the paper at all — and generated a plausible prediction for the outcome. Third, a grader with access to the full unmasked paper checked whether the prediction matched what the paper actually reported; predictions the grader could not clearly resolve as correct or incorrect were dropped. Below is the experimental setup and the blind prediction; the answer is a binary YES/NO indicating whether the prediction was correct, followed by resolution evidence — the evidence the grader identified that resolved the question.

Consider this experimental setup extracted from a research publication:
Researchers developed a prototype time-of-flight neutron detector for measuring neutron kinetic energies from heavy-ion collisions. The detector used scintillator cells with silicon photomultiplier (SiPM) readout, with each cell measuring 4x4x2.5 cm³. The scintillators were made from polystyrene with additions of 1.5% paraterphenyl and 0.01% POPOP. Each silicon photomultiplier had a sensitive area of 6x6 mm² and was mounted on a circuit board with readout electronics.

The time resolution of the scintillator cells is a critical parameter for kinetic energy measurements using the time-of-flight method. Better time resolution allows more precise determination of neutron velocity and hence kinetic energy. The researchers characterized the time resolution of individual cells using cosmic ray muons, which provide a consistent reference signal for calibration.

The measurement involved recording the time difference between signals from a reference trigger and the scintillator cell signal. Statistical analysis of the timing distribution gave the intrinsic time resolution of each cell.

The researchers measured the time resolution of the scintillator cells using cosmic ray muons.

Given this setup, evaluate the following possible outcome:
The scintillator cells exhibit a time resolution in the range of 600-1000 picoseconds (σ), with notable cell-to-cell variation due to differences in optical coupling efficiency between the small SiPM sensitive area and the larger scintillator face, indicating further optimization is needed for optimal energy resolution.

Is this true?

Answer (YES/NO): NO